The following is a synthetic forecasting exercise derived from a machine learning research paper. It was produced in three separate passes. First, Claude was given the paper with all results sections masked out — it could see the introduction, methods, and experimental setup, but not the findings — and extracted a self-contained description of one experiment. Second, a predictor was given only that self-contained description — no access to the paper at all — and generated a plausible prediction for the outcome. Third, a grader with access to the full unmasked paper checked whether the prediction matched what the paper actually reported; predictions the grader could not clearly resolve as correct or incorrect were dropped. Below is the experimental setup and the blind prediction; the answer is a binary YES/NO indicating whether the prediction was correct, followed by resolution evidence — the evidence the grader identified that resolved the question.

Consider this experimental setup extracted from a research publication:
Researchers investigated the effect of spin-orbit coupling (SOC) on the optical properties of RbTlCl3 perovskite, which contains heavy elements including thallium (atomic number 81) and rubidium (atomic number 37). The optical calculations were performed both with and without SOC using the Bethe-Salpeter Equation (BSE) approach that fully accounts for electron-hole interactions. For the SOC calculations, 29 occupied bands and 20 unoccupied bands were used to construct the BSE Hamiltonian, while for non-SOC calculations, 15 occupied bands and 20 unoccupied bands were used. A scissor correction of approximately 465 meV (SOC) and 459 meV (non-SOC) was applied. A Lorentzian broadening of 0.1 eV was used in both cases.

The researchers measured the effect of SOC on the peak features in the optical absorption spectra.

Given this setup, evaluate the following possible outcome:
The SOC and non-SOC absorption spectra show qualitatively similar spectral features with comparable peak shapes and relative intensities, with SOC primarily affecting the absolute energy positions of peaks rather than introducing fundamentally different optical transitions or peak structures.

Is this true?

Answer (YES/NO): NO